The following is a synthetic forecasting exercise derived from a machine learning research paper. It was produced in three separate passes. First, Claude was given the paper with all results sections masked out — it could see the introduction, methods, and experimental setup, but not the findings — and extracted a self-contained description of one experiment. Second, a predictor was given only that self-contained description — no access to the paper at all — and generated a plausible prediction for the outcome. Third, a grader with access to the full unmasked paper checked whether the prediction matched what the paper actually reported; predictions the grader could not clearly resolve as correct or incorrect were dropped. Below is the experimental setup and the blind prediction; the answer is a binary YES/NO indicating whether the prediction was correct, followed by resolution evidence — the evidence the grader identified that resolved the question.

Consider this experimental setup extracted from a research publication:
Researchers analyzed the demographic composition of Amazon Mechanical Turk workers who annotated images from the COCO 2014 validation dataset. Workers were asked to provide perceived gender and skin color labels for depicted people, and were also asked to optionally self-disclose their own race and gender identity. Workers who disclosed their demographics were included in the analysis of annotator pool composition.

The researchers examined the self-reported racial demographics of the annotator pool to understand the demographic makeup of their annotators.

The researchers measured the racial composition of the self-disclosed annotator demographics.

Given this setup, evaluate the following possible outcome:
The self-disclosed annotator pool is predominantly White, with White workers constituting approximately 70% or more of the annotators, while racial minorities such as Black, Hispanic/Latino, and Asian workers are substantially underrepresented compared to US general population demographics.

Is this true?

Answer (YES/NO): YES